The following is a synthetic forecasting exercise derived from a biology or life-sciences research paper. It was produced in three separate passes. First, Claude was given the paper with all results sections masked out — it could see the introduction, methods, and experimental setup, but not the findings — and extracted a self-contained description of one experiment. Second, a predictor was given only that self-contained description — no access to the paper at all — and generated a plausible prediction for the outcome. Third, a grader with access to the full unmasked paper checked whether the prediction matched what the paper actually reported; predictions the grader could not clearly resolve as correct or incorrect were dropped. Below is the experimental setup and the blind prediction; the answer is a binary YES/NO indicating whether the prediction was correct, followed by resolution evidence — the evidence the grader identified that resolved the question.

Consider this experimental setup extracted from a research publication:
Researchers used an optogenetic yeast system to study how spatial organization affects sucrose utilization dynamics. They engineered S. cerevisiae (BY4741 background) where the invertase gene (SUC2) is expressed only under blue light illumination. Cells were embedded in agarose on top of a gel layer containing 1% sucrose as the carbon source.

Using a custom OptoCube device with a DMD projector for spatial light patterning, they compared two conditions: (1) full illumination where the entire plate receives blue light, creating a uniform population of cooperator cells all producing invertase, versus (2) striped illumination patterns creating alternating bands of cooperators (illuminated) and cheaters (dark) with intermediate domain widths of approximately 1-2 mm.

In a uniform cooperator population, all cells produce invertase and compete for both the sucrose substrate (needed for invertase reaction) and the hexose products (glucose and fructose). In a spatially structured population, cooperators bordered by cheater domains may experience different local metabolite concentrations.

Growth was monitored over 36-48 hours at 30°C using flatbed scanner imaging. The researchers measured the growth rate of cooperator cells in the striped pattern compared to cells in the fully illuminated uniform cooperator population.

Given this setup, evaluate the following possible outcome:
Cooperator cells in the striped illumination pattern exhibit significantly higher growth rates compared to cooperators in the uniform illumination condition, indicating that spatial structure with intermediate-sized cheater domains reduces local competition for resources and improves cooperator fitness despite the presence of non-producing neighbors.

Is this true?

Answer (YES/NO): YES